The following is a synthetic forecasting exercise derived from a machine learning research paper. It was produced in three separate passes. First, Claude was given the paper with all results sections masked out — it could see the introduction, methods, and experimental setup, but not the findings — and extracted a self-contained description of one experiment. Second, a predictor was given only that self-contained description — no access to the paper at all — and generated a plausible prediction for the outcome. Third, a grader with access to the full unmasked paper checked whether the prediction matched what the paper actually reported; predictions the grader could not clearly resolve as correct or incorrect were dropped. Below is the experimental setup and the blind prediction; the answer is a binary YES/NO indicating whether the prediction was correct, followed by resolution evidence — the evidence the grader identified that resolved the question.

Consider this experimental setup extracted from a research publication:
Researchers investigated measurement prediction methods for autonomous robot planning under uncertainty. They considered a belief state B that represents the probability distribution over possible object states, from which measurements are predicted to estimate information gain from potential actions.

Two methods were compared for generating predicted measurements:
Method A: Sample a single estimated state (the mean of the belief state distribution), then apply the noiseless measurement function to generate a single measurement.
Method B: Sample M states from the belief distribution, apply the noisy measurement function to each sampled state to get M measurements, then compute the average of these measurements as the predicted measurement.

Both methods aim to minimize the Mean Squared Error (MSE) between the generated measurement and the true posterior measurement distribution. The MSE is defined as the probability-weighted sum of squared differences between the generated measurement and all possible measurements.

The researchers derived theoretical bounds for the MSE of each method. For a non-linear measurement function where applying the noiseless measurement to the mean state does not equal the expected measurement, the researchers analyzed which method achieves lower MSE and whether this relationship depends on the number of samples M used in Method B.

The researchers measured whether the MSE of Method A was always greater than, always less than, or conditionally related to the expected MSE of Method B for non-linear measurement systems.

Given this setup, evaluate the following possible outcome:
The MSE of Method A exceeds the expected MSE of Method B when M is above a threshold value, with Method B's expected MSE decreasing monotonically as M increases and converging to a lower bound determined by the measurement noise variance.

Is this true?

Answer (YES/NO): NO